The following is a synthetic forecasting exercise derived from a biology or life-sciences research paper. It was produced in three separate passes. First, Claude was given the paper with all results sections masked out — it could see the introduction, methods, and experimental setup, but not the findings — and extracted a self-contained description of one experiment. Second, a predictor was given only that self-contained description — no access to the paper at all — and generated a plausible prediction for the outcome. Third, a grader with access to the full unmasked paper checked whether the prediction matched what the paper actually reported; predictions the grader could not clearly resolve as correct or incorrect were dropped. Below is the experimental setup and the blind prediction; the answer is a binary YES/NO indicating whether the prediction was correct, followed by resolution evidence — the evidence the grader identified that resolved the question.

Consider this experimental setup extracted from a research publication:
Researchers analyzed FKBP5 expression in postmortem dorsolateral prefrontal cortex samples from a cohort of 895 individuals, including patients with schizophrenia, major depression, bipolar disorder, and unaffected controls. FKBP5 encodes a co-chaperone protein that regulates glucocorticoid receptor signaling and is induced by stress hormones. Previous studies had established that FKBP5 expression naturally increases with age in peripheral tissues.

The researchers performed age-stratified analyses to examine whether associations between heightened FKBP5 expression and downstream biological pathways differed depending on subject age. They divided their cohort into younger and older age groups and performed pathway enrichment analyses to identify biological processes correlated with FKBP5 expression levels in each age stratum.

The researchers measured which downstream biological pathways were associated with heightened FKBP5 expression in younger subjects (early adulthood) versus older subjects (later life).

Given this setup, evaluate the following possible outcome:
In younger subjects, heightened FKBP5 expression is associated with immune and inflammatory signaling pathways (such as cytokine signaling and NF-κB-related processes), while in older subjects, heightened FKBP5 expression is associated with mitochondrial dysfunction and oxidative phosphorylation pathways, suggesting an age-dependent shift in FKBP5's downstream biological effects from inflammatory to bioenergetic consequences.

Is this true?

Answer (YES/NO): NO